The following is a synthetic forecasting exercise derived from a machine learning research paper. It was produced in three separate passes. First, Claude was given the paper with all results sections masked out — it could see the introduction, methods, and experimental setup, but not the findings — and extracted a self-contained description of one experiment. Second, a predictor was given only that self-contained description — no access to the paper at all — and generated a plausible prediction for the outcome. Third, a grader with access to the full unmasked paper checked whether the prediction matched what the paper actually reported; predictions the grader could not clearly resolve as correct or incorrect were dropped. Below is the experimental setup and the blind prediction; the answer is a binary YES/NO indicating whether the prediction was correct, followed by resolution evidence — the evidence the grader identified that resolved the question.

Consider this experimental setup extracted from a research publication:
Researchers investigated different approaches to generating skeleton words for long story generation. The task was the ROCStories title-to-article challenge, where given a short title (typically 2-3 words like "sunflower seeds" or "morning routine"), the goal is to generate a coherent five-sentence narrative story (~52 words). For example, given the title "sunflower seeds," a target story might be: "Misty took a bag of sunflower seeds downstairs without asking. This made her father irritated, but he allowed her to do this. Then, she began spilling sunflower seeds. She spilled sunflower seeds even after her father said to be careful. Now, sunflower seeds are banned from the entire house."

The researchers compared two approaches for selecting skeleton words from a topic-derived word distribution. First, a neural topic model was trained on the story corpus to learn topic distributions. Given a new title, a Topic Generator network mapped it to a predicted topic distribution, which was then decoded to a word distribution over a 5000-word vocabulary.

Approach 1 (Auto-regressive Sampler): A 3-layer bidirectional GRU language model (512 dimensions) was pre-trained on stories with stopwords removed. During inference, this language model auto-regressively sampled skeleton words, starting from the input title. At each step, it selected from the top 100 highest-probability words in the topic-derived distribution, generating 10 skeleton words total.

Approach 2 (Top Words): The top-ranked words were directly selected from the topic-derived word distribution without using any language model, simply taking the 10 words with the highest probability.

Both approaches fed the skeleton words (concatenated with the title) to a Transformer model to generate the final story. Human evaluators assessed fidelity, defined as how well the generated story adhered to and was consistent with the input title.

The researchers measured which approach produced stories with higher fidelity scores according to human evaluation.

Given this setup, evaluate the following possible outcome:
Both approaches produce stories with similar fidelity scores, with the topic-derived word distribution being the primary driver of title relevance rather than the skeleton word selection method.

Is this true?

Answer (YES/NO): NO